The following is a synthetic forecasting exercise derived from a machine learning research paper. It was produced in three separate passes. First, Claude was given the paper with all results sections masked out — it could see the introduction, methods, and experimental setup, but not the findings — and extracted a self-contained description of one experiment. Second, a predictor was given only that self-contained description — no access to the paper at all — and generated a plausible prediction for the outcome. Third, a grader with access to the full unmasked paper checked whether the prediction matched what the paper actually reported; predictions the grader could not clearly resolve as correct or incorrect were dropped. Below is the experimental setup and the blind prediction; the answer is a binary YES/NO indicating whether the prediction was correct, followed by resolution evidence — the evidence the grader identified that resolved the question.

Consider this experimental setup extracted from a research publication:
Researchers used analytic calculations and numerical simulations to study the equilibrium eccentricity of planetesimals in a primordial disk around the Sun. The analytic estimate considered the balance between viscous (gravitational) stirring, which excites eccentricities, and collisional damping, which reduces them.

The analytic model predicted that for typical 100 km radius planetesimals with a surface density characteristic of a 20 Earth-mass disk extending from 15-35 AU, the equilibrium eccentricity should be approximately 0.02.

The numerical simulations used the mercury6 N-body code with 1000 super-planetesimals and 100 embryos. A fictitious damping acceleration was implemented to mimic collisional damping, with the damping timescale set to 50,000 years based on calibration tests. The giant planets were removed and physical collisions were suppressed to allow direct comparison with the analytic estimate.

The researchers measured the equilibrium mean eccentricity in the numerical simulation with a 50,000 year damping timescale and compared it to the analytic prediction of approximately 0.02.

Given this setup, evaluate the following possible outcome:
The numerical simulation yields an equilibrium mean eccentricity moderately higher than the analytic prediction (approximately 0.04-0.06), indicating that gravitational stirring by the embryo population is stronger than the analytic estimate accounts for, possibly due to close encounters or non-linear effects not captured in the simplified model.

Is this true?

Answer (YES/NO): NO